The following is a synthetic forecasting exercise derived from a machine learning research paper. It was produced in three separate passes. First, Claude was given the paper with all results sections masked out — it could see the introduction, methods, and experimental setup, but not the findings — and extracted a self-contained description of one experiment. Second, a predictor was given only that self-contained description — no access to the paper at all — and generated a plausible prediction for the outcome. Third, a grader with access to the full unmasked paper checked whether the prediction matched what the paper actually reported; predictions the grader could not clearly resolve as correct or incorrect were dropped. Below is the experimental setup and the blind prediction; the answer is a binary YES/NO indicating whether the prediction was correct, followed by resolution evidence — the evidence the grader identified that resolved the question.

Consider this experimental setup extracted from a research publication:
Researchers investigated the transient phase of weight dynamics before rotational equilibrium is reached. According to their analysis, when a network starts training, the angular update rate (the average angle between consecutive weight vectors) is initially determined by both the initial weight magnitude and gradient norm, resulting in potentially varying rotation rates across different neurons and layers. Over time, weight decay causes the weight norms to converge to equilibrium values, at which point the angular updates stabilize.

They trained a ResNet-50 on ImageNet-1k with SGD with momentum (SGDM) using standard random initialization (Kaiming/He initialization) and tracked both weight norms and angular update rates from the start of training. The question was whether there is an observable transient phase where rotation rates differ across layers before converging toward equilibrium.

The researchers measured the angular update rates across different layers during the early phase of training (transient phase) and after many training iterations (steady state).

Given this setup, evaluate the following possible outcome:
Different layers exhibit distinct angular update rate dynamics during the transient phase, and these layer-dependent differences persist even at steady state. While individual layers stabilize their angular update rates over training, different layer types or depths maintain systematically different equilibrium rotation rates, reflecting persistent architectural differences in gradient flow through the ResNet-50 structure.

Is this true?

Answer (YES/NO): NO